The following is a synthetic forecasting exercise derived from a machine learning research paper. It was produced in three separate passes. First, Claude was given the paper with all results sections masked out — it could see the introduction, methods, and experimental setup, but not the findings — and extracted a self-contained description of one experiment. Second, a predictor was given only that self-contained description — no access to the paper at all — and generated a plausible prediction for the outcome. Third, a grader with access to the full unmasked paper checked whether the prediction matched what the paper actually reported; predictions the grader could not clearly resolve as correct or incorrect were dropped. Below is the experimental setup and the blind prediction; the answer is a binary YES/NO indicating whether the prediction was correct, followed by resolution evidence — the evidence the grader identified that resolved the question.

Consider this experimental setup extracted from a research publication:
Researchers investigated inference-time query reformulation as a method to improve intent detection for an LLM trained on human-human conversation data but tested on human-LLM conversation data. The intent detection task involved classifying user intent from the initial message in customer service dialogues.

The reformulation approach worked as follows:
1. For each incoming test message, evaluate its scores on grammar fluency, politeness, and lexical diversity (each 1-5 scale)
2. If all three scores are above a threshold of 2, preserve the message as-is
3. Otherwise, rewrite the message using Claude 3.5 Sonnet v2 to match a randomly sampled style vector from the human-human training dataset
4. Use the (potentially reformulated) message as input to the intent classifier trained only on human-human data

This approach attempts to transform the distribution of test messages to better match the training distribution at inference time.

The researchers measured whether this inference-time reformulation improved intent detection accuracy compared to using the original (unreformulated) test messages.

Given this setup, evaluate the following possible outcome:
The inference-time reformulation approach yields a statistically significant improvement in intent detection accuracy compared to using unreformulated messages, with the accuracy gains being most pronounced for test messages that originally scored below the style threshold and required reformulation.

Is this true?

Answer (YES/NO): NO